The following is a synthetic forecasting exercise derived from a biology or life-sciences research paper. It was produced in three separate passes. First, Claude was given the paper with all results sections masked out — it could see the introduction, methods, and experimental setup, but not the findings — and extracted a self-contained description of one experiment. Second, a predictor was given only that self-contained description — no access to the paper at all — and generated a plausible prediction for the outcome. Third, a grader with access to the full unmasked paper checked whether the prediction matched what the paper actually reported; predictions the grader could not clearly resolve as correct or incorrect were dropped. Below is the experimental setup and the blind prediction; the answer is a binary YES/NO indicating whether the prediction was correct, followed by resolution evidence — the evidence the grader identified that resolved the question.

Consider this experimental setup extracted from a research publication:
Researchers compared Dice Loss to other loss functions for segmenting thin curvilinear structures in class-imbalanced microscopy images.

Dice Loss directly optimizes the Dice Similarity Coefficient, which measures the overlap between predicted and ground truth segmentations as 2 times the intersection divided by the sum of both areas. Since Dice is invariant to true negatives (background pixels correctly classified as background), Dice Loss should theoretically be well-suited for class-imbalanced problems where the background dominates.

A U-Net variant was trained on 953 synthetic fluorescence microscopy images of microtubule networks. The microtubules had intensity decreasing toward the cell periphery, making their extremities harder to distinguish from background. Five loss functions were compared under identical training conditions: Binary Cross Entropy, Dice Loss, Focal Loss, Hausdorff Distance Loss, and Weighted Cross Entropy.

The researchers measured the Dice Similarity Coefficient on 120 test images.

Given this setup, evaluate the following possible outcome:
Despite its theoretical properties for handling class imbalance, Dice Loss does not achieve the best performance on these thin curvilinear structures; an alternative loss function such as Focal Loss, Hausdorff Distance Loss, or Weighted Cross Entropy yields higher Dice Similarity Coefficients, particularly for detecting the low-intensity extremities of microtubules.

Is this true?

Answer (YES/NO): YES